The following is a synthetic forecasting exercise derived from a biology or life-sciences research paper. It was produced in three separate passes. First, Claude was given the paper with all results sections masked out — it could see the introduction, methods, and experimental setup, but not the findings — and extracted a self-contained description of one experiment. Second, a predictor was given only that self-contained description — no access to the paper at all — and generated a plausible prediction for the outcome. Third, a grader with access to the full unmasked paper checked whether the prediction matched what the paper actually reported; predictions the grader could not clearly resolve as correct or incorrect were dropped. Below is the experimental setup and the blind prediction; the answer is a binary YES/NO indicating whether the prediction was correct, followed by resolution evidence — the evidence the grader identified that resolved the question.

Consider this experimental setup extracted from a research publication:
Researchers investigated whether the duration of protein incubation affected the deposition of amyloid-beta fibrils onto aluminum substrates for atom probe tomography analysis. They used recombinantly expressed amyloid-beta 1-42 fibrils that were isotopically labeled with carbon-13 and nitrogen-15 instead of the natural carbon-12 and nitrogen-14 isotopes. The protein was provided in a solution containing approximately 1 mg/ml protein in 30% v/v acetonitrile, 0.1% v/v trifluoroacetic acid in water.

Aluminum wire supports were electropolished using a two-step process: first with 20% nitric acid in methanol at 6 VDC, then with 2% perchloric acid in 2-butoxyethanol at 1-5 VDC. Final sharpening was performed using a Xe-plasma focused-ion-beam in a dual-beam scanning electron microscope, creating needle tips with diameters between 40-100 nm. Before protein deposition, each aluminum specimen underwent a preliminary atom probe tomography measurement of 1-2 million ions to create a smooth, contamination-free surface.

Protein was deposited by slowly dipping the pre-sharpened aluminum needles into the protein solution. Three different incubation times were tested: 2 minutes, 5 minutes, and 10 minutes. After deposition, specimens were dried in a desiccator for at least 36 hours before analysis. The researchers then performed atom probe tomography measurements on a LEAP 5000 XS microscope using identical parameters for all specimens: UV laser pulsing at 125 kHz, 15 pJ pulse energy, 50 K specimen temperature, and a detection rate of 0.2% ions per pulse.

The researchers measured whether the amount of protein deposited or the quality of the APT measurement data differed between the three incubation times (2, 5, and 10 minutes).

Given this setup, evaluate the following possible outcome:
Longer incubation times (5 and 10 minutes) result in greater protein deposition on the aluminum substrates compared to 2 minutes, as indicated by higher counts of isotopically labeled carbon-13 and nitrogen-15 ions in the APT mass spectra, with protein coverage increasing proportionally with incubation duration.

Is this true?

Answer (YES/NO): NO